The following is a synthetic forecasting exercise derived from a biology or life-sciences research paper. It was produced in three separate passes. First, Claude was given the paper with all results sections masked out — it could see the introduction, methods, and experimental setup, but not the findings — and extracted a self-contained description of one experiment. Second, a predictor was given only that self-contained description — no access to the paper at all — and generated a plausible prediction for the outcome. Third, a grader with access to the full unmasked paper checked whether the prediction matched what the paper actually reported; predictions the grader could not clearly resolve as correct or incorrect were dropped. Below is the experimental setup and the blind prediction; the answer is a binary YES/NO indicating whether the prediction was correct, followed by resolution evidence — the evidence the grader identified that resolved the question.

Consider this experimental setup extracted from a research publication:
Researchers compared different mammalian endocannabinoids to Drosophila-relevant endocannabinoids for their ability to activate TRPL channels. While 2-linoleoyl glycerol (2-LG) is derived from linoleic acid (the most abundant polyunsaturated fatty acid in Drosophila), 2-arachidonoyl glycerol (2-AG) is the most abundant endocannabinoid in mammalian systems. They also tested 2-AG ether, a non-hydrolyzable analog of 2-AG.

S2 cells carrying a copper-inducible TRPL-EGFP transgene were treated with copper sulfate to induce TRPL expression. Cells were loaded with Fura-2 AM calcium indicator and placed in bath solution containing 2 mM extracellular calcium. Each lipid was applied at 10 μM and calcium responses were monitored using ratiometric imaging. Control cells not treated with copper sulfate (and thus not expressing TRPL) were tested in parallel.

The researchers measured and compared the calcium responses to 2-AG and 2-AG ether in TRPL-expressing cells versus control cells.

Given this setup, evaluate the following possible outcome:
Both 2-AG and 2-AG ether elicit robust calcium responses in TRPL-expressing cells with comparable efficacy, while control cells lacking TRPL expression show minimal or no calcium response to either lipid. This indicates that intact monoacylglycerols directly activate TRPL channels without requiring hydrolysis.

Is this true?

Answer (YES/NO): YES